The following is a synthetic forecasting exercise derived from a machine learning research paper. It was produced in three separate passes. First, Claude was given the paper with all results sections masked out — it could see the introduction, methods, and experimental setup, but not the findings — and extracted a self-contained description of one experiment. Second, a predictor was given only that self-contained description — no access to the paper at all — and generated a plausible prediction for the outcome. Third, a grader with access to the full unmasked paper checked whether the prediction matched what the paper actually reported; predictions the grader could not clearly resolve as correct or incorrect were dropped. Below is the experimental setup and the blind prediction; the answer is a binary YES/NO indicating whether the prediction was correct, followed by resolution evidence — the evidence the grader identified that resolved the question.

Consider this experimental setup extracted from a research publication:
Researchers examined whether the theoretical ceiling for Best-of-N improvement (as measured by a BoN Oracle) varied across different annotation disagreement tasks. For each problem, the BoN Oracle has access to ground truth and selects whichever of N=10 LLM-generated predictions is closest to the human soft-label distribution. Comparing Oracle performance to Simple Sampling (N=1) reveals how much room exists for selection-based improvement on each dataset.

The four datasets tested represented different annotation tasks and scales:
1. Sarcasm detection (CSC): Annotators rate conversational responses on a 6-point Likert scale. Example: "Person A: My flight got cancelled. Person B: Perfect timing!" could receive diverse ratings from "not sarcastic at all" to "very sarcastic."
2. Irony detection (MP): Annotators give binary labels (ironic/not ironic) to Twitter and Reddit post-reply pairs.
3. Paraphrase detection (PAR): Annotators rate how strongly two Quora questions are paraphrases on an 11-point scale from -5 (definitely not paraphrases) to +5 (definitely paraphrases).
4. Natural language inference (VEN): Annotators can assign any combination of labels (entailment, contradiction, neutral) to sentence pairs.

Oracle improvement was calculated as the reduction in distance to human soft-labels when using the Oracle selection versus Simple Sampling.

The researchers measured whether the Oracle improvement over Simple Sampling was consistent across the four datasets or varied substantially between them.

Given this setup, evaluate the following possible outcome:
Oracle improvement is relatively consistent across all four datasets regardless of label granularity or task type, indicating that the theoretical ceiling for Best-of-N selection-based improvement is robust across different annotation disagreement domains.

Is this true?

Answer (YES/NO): NO